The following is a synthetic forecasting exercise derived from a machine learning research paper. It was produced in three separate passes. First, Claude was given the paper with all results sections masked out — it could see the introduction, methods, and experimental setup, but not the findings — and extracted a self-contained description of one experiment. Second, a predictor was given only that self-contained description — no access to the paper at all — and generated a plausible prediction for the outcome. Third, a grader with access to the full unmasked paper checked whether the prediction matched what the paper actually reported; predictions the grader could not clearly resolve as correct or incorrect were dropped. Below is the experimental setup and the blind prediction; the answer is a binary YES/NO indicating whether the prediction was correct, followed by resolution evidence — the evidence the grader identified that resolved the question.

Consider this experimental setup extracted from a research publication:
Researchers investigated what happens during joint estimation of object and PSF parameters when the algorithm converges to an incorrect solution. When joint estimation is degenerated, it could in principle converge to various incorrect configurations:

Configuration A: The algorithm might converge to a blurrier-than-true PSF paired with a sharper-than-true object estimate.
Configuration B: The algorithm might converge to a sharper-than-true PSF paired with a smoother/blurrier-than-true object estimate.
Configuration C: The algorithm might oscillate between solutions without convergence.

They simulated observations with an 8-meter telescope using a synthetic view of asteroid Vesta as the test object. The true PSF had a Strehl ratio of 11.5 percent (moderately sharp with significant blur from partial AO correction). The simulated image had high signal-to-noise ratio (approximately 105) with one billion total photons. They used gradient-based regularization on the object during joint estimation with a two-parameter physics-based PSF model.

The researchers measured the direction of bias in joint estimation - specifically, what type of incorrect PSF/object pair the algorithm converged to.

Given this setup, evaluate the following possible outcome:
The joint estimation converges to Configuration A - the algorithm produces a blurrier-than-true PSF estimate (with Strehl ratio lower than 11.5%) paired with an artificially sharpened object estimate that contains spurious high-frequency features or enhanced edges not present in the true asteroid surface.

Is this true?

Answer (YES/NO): NO